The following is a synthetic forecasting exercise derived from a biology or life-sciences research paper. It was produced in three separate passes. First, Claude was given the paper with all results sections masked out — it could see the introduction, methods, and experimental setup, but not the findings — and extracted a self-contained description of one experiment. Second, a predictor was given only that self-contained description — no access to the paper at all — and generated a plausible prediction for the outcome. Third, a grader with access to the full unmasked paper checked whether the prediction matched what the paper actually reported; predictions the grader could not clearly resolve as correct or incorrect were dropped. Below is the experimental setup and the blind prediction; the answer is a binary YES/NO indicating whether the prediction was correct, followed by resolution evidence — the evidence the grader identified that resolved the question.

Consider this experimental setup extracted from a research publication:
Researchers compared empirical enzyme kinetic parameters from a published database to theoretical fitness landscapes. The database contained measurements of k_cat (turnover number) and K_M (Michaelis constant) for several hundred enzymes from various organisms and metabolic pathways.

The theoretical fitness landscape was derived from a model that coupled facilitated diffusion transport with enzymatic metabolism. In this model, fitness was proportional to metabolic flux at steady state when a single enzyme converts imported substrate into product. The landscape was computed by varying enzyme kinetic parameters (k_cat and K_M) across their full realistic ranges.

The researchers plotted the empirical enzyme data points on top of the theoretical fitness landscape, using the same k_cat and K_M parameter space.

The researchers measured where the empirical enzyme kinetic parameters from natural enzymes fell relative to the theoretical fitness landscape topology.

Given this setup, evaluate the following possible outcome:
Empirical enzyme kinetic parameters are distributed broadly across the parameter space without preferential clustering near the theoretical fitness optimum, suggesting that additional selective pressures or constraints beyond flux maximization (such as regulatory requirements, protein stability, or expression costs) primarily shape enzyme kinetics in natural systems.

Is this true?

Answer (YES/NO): NO